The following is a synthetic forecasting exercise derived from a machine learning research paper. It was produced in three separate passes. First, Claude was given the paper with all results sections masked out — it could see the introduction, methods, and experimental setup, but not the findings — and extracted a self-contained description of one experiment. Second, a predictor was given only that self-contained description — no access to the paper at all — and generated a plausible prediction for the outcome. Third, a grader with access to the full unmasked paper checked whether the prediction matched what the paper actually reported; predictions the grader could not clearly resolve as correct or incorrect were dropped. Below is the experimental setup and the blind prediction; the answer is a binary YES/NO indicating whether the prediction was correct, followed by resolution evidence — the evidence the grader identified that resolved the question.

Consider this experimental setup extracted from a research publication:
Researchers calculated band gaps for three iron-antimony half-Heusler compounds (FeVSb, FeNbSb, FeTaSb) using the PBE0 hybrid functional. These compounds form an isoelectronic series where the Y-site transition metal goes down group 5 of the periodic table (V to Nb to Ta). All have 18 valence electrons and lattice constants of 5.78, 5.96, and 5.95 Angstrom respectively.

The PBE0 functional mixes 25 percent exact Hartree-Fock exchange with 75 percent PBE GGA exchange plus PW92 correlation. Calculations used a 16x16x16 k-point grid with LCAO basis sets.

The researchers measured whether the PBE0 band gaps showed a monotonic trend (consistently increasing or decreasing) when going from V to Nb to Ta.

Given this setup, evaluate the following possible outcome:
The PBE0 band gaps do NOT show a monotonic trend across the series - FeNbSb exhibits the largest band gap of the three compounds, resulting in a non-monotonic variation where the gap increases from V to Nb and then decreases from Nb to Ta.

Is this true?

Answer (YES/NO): NO